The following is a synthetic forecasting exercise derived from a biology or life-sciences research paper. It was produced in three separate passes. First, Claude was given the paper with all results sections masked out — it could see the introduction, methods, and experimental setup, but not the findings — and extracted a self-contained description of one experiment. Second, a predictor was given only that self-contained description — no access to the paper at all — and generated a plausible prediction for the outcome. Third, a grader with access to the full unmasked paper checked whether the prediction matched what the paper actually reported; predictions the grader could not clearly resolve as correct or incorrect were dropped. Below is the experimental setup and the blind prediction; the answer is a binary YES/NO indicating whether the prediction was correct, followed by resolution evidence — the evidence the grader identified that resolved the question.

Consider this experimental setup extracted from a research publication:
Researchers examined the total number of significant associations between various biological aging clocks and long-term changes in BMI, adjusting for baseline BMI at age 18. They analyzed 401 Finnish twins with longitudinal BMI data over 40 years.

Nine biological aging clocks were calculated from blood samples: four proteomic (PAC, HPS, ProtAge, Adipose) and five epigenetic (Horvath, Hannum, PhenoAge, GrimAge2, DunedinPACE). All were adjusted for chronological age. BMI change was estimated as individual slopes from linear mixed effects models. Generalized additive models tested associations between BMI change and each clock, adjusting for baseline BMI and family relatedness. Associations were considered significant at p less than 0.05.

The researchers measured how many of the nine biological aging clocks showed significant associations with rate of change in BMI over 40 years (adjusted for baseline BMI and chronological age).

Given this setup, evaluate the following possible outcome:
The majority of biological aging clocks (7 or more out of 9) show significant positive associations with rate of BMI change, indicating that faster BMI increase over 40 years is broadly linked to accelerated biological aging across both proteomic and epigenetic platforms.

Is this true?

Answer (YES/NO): NO